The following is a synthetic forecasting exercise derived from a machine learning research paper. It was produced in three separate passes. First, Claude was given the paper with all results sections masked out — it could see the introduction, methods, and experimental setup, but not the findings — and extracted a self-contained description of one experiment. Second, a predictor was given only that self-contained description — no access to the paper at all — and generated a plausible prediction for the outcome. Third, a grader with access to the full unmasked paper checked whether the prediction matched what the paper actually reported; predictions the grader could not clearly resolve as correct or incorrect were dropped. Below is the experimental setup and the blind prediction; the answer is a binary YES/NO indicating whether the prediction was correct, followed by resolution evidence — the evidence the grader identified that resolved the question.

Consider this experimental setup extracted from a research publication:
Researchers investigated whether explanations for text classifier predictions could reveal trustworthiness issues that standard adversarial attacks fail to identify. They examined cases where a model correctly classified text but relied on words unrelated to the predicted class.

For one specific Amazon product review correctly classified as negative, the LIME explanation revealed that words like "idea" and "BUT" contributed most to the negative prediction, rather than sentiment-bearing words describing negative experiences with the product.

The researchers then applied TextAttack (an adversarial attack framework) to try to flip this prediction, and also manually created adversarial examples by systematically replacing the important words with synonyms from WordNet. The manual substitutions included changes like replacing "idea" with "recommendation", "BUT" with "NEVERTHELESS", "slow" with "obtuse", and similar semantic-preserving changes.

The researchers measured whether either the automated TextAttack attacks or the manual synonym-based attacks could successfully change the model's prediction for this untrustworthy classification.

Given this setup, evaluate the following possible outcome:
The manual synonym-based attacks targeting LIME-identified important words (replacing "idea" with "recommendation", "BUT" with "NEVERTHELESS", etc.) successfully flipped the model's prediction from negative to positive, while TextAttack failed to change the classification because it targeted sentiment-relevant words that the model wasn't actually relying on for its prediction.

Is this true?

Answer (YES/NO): NO